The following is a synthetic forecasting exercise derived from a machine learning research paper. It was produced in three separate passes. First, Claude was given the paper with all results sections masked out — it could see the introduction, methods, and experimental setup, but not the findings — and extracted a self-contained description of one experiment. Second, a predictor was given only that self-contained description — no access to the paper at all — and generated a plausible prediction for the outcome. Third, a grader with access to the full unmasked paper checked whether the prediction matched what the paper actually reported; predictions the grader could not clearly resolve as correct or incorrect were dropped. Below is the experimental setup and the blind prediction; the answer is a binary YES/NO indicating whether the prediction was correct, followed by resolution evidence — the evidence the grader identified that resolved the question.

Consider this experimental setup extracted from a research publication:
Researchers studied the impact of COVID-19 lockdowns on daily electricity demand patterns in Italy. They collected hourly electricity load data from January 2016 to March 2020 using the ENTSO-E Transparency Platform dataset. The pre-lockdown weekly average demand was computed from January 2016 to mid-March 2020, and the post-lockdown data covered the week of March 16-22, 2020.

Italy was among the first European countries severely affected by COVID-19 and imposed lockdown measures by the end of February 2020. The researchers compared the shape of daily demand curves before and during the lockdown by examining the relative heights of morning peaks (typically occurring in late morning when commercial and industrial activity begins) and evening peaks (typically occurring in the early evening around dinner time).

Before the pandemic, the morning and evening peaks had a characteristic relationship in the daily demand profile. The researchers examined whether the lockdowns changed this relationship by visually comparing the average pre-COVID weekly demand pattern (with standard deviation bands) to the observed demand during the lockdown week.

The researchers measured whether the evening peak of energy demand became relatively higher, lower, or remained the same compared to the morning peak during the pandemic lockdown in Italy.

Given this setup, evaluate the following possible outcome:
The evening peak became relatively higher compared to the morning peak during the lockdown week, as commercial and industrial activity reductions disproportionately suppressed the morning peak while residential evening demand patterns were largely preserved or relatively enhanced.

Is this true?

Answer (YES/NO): YES